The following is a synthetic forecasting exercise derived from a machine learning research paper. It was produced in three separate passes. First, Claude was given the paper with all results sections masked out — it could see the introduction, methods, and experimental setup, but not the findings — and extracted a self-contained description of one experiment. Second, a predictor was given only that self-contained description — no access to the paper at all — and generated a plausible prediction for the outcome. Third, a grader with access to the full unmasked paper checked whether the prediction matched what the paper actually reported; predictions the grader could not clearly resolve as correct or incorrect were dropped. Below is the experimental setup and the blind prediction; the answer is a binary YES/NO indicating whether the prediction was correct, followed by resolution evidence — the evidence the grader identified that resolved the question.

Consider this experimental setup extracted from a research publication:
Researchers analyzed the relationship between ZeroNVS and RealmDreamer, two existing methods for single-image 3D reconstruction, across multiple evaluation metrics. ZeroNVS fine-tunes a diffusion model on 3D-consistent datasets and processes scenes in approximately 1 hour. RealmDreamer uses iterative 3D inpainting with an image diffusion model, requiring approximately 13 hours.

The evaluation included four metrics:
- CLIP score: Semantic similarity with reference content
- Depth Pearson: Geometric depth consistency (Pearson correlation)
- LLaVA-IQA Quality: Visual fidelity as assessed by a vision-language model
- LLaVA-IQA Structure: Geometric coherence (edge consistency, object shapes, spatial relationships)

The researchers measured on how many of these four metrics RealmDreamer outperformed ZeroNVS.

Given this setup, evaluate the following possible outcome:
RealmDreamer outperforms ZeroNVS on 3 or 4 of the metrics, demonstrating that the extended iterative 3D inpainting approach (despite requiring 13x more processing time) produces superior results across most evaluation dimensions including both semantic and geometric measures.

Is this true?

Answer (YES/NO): YES